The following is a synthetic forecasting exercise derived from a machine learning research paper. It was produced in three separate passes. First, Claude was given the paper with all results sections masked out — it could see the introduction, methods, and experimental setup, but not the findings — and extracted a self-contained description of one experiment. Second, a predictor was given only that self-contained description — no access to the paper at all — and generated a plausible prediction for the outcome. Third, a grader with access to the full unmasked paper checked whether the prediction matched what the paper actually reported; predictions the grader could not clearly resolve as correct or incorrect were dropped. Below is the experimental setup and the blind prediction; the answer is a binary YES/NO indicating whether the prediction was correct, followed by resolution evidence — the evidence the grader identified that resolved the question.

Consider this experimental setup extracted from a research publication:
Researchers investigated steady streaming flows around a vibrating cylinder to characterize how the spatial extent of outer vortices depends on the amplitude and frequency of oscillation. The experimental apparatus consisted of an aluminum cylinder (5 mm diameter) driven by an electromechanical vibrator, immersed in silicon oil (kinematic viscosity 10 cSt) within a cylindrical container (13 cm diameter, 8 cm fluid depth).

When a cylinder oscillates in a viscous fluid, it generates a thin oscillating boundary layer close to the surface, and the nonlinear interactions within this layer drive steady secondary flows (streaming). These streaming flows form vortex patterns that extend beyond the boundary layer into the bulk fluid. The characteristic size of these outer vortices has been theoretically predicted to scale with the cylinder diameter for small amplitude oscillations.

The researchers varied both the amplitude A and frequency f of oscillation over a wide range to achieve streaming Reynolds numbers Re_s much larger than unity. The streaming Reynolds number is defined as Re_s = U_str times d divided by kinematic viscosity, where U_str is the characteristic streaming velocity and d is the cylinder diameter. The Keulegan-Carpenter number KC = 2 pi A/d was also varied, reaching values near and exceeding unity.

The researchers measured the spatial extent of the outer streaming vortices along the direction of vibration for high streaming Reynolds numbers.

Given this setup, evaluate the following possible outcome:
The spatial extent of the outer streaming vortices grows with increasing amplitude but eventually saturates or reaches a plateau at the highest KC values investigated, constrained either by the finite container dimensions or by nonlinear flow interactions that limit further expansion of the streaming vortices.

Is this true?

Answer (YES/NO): NO